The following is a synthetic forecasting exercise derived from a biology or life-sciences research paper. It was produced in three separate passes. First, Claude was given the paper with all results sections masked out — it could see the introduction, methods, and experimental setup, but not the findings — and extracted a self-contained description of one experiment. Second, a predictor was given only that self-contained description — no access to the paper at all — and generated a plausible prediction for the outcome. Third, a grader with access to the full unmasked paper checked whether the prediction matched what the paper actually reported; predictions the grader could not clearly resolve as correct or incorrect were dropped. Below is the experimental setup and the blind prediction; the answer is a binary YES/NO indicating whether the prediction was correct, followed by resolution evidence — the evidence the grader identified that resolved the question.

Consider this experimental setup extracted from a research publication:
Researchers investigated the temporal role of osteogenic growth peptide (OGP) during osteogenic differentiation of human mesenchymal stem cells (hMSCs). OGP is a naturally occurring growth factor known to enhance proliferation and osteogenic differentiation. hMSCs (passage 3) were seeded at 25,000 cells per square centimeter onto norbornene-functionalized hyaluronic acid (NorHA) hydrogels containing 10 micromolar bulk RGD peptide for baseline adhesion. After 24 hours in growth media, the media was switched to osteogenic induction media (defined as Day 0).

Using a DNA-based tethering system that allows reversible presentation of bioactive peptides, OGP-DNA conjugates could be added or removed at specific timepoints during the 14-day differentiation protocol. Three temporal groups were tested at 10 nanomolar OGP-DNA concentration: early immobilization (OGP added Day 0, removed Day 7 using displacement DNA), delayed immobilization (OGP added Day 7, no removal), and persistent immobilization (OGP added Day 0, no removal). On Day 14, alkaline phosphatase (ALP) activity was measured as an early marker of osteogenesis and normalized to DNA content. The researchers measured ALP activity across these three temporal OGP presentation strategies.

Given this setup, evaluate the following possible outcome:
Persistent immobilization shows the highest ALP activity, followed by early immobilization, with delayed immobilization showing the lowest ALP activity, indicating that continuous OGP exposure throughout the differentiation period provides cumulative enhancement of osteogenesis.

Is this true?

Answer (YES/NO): NO